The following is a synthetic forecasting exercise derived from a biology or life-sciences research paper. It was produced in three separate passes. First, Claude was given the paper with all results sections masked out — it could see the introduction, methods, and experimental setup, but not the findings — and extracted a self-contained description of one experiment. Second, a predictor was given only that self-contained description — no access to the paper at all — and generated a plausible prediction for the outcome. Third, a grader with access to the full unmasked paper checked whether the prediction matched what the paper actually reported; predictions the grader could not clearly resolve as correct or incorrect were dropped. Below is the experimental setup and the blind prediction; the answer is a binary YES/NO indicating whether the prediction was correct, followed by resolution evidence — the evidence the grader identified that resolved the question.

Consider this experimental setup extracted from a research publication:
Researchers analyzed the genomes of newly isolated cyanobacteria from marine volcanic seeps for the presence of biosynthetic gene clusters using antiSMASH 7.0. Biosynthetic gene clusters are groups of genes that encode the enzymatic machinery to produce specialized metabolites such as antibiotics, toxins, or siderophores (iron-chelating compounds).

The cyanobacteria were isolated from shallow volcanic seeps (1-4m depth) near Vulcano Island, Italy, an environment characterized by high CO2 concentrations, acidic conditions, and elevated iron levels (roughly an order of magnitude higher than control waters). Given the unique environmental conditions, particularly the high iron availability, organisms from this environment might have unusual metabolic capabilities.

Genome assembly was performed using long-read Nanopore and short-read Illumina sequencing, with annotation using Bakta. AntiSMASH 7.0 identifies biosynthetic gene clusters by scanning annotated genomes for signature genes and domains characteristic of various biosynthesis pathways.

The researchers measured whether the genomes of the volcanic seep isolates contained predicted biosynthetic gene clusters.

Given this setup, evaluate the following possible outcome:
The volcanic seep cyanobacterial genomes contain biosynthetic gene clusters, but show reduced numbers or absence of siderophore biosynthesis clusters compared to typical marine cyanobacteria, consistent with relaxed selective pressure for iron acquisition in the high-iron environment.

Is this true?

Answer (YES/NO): NO